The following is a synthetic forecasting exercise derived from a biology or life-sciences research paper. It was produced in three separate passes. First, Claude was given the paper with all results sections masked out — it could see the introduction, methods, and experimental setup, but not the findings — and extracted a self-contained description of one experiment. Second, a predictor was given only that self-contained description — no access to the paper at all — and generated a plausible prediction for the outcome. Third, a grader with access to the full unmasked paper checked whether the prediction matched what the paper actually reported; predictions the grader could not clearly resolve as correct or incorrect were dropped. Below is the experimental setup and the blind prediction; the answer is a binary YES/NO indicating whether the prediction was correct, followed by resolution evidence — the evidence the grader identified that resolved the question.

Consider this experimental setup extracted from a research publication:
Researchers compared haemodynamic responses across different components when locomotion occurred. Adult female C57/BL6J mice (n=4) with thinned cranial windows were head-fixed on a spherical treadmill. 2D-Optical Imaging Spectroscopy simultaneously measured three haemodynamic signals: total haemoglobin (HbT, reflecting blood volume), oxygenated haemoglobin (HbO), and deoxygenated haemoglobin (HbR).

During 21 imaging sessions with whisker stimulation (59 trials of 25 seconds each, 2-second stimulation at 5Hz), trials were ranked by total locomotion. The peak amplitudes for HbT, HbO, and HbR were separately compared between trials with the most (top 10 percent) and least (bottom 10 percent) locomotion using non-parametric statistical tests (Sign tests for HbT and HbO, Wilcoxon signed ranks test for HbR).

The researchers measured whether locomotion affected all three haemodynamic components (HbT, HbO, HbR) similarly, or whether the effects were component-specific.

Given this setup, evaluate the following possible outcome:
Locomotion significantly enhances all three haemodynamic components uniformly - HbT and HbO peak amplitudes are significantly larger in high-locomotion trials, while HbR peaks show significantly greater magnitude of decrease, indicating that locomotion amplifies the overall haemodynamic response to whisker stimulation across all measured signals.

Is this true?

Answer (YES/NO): NO